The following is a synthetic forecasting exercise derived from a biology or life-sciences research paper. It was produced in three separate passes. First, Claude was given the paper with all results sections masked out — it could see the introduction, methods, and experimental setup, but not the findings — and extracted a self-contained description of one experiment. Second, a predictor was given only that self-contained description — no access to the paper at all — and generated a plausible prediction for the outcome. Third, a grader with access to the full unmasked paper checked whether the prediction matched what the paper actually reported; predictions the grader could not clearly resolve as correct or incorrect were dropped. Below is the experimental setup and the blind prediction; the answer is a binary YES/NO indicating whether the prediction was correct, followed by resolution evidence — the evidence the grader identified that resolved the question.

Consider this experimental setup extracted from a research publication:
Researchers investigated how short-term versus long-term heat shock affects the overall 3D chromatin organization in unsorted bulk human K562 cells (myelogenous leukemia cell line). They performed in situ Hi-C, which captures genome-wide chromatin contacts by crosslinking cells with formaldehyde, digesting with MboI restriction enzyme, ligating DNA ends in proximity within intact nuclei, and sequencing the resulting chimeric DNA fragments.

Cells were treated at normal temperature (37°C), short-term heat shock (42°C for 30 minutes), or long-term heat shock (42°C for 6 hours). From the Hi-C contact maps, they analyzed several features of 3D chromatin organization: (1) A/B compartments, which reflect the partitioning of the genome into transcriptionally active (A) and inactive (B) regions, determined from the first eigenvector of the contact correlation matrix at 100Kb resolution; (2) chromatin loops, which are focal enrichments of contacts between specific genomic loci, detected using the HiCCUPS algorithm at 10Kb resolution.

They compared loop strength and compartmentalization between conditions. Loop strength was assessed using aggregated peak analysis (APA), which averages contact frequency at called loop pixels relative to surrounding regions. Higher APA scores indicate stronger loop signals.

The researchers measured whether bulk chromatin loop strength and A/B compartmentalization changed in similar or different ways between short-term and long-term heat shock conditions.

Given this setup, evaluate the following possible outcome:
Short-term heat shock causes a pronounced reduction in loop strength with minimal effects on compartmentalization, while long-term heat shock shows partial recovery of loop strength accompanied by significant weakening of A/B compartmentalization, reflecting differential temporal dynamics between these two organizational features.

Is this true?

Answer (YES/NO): NO